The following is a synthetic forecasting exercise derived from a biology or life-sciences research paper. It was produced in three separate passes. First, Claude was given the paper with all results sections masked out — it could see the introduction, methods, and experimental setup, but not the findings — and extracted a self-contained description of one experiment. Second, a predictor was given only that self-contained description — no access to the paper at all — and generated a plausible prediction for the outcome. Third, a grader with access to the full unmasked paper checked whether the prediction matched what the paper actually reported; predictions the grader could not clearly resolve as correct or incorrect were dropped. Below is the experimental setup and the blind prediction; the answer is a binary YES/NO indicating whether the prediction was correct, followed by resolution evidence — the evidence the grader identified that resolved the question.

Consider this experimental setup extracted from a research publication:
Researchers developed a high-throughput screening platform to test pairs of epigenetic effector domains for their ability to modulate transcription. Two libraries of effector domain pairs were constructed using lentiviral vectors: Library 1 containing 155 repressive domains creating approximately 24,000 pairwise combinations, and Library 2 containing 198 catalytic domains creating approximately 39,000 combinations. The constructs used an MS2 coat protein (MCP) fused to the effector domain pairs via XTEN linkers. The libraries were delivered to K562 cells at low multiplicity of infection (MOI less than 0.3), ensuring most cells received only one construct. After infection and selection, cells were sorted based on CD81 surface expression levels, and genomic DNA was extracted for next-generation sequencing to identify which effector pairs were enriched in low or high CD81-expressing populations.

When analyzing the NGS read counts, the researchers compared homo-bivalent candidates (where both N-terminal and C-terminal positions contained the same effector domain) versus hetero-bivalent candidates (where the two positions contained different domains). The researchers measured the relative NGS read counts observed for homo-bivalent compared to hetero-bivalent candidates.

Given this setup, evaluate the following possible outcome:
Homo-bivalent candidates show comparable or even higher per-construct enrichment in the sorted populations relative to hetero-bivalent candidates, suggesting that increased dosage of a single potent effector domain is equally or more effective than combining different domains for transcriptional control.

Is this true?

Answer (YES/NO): NO